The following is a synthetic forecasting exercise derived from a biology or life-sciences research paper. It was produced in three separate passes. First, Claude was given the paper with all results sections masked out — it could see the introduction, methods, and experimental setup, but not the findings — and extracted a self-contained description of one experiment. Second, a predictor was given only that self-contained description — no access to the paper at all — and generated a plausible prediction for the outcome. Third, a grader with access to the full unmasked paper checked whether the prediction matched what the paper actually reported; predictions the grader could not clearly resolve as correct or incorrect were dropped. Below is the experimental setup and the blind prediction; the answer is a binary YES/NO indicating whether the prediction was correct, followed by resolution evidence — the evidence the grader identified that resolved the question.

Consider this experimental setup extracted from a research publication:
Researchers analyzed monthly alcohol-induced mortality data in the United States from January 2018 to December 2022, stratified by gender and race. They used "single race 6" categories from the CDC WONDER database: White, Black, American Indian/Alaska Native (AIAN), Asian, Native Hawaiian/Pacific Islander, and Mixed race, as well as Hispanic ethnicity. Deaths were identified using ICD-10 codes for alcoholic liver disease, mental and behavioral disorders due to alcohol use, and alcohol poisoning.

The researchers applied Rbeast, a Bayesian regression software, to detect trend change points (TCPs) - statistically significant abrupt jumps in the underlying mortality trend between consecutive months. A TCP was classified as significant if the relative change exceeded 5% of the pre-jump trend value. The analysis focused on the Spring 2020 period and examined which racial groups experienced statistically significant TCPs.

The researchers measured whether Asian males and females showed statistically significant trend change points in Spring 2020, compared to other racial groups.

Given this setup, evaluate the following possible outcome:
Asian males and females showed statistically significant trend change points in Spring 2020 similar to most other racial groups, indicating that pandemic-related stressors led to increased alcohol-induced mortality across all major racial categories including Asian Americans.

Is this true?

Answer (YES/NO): NO